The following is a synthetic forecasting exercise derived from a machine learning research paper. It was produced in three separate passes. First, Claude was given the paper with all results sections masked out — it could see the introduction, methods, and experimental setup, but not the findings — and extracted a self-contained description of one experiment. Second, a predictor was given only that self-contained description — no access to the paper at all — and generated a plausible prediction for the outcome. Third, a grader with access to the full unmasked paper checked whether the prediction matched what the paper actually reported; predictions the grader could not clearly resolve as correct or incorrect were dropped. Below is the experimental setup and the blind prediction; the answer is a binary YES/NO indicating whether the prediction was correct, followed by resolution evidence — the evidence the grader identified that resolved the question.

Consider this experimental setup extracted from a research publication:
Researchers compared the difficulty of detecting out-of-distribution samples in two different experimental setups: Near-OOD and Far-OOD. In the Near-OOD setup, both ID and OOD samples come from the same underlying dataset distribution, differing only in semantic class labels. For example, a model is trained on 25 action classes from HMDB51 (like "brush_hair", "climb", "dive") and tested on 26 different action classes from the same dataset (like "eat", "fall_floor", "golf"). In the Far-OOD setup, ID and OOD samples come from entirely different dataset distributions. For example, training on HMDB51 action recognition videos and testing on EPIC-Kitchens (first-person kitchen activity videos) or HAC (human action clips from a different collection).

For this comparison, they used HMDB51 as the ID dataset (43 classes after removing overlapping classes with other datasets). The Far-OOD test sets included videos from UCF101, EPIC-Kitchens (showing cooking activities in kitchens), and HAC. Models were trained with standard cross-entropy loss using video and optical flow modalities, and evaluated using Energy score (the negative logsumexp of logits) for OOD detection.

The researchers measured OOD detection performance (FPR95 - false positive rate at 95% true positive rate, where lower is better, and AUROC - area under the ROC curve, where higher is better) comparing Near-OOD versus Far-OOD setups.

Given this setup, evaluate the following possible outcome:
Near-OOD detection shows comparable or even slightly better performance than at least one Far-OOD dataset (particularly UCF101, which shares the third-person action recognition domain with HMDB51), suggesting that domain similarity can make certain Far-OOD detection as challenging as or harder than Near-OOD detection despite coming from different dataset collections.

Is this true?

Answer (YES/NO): NO